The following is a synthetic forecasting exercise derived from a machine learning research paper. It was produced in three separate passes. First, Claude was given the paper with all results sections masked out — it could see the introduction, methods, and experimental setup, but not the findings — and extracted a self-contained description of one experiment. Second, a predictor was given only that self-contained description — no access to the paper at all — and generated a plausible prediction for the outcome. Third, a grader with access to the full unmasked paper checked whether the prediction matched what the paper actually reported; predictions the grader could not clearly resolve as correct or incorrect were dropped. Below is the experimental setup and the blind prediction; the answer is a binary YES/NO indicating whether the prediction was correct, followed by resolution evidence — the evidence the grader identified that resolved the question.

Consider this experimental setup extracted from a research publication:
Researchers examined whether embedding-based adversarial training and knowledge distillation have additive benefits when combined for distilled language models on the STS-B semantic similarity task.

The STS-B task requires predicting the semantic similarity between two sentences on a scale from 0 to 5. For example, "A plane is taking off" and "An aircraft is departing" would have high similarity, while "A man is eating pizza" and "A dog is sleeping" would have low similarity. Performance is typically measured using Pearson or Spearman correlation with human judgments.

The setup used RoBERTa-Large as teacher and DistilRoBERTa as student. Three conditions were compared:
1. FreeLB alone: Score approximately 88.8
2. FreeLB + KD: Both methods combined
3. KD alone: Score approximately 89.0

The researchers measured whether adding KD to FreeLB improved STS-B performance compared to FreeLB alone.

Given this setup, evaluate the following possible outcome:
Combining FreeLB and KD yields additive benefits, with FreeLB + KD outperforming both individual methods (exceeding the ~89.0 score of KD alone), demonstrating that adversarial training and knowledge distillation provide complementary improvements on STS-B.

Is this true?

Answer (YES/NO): NO